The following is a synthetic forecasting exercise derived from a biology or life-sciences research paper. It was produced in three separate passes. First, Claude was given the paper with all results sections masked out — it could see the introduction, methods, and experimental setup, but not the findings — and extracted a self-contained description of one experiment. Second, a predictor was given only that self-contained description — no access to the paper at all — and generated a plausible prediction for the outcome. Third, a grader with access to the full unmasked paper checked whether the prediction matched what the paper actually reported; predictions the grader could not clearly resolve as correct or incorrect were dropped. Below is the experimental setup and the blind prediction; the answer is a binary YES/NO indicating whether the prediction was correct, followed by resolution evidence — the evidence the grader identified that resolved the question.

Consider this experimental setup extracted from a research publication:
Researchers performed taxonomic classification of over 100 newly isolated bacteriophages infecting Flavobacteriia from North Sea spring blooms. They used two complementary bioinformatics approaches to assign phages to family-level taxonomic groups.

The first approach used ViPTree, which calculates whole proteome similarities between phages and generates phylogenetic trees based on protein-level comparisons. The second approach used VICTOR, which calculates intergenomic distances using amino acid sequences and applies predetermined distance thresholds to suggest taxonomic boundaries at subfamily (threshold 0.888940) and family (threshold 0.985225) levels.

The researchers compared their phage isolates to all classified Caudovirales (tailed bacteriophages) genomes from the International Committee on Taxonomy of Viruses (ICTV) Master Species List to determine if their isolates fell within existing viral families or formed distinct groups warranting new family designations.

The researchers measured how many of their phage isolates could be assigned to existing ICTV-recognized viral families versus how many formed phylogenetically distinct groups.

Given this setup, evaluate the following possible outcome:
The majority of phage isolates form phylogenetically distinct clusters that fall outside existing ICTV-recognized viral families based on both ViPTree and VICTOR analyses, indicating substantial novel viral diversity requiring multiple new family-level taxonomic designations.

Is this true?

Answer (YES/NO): YES